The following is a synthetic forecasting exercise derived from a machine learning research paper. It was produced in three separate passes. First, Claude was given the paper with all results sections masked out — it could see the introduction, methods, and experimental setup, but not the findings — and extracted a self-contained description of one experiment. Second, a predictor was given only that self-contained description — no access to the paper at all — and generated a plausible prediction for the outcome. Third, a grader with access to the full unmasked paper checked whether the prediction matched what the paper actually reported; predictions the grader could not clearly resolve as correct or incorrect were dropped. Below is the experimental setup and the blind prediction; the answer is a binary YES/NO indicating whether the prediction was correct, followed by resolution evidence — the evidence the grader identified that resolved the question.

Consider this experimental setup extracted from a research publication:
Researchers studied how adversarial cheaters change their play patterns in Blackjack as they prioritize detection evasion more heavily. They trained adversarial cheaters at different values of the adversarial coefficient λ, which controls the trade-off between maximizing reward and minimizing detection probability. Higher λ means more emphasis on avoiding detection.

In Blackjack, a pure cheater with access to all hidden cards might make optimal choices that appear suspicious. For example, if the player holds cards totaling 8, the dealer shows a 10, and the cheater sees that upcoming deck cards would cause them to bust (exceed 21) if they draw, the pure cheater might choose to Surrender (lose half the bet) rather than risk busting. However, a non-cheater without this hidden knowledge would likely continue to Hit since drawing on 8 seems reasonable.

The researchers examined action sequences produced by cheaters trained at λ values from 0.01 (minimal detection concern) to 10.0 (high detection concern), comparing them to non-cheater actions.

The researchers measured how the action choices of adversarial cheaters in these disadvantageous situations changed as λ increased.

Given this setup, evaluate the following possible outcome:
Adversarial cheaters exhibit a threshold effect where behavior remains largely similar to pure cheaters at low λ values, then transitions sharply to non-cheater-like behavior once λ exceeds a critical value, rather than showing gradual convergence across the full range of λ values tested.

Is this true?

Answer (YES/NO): YES